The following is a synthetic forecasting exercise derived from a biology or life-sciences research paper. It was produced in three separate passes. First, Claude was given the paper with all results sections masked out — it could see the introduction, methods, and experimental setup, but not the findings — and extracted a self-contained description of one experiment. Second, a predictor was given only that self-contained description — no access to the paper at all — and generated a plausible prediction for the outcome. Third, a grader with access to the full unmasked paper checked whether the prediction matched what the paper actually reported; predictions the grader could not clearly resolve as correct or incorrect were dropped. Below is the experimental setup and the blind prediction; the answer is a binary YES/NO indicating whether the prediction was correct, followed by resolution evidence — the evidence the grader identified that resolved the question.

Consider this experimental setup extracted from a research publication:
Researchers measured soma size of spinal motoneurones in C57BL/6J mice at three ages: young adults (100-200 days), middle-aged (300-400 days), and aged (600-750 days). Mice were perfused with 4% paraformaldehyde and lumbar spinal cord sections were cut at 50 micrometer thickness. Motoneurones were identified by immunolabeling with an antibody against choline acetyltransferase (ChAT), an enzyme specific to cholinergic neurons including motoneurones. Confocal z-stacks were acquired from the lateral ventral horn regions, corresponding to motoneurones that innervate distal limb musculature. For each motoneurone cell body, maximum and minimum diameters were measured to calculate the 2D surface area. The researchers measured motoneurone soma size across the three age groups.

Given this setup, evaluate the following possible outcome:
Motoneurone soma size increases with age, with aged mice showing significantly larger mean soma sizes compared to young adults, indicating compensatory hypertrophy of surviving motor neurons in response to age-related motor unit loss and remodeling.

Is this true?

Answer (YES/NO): NO